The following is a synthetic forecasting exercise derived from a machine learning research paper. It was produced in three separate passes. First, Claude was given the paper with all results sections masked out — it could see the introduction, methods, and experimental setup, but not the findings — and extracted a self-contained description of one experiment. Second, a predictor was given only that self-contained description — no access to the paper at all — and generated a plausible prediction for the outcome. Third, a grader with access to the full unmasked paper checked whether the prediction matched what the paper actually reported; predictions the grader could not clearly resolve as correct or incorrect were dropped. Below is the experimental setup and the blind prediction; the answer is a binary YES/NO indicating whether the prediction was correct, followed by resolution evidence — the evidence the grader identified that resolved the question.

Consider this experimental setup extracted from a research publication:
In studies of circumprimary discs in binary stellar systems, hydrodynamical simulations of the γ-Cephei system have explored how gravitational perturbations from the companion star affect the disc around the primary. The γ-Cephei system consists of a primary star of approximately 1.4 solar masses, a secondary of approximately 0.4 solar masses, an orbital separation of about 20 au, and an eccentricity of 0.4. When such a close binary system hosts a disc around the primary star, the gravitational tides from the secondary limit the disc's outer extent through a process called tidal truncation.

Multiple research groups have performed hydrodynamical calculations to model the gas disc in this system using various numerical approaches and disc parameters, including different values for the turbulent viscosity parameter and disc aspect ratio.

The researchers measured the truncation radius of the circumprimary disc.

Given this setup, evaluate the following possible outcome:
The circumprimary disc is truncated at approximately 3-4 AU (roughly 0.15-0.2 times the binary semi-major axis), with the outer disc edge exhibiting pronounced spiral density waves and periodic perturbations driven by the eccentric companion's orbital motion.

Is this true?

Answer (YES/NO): NO